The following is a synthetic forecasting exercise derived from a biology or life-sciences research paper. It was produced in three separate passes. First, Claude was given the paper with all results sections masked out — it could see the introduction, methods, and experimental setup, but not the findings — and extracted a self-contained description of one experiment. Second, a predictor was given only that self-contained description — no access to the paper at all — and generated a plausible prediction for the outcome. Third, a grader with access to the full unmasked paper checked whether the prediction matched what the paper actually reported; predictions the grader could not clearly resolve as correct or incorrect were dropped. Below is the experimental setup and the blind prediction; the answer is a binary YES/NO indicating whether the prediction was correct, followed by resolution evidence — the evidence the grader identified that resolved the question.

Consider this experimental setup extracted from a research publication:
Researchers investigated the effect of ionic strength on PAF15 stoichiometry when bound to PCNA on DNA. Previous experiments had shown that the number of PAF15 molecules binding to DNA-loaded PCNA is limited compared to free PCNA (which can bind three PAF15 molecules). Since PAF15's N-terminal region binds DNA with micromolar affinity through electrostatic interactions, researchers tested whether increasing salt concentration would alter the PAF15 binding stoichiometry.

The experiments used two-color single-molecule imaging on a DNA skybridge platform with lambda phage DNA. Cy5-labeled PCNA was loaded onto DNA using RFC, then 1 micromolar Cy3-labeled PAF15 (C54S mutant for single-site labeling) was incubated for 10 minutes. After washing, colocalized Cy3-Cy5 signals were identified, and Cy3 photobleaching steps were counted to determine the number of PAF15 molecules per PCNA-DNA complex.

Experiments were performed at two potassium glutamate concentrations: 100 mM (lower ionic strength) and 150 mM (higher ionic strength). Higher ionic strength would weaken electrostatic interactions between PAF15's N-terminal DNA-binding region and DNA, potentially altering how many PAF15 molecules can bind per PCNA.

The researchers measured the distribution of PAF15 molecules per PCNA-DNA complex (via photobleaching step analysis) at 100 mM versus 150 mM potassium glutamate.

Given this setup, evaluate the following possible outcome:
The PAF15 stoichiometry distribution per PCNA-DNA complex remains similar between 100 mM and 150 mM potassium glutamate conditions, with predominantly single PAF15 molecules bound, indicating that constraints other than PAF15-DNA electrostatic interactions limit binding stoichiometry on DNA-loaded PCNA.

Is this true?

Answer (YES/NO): NO